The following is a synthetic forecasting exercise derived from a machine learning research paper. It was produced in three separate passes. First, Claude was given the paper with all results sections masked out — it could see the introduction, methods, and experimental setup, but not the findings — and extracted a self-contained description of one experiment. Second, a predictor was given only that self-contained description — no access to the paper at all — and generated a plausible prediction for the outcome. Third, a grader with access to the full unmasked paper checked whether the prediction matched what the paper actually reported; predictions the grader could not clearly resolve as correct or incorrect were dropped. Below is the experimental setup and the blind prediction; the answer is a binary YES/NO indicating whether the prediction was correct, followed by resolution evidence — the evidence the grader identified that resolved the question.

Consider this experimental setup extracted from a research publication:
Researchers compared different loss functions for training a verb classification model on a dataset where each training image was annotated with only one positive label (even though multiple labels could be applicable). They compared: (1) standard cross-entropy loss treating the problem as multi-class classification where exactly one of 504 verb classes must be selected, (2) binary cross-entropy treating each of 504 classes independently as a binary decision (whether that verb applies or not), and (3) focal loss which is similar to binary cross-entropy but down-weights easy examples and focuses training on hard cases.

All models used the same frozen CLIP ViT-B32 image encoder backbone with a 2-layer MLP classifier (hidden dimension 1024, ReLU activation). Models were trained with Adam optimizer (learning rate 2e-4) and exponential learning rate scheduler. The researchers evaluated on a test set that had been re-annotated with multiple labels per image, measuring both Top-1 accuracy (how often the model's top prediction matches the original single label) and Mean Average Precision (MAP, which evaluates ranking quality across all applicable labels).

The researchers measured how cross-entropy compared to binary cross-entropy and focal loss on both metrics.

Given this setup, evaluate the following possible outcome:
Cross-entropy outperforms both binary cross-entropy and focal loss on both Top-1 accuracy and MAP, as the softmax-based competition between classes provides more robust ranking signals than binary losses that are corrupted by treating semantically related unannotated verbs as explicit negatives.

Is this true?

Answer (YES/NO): NO